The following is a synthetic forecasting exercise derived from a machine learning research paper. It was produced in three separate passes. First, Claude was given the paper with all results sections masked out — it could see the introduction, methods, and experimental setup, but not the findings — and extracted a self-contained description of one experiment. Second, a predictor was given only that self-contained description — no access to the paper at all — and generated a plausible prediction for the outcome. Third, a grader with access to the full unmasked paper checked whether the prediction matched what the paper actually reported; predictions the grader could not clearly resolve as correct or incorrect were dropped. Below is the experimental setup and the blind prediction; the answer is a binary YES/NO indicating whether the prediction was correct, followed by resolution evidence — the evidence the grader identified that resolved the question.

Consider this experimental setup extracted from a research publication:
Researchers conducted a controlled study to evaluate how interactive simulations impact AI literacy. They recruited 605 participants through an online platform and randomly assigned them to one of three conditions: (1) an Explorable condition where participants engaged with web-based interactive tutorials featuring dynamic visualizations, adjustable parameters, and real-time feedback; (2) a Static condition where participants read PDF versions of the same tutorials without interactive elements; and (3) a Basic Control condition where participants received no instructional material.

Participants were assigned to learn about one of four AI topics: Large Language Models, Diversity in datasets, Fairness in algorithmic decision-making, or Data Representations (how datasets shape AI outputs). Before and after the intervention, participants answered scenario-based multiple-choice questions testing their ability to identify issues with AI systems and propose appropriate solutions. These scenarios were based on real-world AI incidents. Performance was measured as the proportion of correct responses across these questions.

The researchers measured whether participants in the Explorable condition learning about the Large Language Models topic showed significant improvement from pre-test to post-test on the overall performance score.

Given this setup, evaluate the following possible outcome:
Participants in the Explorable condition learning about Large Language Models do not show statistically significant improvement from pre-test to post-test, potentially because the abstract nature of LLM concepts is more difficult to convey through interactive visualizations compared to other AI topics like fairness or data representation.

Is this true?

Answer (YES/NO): YES